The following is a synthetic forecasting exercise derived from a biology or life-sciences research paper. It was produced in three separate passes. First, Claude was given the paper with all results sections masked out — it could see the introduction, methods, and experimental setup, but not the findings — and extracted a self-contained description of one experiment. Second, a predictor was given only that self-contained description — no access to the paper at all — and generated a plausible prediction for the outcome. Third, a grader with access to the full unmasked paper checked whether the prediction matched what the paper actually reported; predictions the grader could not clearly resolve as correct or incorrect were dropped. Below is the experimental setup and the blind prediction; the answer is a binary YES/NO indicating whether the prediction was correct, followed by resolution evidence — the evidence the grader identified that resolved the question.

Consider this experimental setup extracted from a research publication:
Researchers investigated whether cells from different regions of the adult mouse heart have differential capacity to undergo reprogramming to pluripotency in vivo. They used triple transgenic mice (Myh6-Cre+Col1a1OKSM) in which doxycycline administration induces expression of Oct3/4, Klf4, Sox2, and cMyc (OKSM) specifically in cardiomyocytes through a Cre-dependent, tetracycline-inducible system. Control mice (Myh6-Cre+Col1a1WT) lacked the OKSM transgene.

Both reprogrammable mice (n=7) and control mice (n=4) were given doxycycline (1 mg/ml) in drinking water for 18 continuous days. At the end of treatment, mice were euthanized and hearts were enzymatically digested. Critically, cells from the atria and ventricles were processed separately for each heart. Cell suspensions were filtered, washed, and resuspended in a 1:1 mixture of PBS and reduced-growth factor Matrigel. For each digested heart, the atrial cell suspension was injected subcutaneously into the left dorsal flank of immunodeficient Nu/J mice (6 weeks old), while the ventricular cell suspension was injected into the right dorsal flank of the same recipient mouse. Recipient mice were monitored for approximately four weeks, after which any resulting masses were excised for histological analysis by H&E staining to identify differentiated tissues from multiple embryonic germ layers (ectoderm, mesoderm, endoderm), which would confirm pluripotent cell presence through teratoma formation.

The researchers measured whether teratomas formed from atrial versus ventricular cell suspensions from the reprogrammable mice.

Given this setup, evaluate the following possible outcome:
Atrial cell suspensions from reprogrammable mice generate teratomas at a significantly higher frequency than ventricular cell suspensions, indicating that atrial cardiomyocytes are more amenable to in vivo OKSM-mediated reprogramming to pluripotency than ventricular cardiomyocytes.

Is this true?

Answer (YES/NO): YES